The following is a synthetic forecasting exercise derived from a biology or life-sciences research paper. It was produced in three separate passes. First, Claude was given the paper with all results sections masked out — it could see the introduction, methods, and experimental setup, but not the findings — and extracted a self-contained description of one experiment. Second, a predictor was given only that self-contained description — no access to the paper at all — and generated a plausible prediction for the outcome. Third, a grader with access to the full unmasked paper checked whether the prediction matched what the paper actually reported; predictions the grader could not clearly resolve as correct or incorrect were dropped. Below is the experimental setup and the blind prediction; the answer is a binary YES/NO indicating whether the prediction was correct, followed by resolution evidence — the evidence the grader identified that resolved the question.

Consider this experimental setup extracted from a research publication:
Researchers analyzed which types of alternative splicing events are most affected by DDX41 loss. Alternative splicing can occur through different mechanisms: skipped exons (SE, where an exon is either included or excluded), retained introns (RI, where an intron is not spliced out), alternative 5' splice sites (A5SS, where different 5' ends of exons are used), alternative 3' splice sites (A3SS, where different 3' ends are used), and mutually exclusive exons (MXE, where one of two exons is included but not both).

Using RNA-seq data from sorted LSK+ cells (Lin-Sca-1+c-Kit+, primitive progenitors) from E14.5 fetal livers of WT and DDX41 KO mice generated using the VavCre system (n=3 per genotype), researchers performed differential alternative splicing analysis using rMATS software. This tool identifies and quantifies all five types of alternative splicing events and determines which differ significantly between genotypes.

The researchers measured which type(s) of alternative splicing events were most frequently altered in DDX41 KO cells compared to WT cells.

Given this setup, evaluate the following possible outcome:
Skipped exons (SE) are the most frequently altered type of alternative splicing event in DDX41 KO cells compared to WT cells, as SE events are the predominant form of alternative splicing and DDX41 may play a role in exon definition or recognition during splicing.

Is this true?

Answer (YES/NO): YES